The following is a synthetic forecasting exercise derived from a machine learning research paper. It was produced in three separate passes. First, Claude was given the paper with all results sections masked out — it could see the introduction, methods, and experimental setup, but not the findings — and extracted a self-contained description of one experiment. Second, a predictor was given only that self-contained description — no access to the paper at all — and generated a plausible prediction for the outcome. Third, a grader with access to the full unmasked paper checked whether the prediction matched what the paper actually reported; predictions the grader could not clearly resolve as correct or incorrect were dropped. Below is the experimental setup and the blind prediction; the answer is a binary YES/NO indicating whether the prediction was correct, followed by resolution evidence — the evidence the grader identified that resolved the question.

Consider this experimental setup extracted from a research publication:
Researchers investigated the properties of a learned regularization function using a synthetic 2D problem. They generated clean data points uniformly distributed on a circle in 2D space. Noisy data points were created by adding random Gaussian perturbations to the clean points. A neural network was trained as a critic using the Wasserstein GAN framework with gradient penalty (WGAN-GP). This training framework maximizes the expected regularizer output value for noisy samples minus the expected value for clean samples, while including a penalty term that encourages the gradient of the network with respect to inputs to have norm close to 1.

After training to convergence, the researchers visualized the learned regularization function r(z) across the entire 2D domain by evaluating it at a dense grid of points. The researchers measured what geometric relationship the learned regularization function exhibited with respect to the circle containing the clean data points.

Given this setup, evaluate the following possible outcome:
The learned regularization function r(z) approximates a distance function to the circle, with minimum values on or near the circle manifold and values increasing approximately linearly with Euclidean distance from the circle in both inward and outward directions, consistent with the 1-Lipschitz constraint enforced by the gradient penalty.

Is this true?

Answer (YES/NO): YES